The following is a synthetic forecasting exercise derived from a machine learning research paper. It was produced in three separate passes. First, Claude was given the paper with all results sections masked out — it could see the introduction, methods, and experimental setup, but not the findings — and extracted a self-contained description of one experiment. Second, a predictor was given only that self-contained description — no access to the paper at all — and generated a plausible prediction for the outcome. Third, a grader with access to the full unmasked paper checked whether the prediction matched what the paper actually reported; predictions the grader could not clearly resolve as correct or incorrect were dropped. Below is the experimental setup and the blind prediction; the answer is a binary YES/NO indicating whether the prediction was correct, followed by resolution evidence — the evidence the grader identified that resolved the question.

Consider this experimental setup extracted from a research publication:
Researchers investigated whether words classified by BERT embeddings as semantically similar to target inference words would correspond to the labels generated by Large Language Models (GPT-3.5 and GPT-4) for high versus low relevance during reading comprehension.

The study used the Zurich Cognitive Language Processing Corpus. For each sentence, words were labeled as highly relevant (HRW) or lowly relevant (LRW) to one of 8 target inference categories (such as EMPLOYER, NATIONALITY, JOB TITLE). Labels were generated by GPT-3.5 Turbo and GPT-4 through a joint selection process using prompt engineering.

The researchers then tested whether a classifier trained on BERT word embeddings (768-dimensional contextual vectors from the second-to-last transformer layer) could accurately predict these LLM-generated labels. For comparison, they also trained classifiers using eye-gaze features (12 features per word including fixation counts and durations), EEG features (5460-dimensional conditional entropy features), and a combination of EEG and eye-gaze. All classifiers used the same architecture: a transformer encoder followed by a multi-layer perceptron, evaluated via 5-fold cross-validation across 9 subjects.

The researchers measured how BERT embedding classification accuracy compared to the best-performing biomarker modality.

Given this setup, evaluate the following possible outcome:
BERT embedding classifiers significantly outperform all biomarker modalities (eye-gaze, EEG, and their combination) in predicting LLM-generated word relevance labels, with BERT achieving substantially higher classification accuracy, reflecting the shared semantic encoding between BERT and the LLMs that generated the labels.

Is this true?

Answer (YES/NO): YES